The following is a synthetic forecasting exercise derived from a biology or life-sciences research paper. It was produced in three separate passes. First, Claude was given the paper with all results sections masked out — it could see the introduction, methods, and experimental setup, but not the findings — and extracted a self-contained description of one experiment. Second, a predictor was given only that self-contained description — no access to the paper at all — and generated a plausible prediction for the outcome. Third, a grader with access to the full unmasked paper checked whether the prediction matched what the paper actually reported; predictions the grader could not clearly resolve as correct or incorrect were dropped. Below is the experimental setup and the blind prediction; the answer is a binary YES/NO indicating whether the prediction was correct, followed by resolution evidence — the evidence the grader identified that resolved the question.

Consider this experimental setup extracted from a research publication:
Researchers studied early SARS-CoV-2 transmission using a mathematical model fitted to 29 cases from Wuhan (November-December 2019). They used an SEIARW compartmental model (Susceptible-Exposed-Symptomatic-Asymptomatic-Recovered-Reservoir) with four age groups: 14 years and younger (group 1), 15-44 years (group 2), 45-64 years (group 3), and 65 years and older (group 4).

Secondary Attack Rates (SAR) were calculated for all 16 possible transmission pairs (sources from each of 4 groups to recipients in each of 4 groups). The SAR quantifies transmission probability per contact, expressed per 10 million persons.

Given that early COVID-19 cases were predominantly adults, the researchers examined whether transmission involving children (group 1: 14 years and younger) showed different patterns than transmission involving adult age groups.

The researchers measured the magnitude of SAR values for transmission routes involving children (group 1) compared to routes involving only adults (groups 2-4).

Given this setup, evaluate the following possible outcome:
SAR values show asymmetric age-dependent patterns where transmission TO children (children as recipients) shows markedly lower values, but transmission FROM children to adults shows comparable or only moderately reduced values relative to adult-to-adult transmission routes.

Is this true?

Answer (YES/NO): NO